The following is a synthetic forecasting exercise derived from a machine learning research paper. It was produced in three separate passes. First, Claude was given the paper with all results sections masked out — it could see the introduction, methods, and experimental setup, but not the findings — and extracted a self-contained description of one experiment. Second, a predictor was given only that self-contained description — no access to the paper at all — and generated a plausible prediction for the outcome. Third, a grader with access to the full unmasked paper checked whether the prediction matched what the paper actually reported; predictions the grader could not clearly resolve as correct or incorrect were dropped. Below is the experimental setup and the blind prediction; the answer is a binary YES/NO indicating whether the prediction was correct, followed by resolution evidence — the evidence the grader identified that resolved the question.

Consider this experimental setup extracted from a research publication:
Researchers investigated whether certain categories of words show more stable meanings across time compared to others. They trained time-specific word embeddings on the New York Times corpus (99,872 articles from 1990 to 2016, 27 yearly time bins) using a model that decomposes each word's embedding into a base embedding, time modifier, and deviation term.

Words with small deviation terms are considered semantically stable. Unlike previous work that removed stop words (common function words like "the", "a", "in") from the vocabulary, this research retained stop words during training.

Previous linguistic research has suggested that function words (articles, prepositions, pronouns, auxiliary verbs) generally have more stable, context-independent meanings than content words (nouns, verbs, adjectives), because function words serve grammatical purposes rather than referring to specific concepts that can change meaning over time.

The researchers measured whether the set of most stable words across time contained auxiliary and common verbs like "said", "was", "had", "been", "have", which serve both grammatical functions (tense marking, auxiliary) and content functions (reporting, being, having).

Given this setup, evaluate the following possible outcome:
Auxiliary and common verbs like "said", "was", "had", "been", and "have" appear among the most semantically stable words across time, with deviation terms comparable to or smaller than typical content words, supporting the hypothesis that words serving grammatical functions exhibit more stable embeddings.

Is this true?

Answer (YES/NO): YES